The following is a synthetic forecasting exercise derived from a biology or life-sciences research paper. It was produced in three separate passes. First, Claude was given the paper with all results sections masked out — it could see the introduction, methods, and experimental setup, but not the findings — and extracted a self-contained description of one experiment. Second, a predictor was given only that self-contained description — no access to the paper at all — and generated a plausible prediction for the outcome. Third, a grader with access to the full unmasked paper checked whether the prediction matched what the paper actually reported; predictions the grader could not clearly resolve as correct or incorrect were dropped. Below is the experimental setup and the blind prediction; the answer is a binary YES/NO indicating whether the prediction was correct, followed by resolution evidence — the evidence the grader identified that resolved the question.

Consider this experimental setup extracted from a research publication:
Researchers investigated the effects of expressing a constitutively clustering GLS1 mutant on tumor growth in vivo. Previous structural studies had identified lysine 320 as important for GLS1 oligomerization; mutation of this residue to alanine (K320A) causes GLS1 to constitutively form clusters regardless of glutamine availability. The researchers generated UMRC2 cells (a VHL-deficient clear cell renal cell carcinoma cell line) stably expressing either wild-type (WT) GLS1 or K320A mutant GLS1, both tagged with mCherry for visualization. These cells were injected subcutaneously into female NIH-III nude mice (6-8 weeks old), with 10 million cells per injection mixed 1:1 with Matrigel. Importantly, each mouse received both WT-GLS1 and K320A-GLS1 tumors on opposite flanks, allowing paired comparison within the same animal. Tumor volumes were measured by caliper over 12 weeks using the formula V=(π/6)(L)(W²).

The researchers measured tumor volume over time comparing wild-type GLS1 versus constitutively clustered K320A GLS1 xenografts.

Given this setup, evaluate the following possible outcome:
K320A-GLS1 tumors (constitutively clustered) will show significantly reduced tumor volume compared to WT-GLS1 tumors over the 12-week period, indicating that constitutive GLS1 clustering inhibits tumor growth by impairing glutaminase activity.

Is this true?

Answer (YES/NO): NO